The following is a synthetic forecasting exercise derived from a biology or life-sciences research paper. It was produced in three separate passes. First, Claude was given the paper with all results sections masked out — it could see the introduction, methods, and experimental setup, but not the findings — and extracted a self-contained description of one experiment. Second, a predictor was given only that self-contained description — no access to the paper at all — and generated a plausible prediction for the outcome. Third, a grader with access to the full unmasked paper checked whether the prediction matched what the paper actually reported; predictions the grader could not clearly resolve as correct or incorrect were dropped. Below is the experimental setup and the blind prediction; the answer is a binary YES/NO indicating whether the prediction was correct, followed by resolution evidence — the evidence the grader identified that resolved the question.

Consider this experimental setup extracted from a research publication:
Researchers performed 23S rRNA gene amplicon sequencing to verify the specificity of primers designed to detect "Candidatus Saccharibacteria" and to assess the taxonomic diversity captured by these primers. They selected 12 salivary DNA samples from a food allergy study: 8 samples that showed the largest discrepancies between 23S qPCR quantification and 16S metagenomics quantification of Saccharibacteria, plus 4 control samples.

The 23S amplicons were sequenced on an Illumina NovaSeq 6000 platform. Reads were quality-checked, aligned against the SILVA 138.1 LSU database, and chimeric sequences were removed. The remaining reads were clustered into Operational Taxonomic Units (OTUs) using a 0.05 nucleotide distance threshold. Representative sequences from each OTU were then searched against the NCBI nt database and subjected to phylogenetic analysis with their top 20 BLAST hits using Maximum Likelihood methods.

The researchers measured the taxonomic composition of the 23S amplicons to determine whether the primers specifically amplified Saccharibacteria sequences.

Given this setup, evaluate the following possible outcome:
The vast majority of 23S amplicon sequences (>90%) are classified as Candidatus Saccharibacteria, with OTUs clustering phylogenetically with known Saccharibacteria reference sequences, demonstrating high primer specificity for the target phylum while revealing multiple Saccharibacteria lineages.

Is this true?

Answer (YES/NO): YES